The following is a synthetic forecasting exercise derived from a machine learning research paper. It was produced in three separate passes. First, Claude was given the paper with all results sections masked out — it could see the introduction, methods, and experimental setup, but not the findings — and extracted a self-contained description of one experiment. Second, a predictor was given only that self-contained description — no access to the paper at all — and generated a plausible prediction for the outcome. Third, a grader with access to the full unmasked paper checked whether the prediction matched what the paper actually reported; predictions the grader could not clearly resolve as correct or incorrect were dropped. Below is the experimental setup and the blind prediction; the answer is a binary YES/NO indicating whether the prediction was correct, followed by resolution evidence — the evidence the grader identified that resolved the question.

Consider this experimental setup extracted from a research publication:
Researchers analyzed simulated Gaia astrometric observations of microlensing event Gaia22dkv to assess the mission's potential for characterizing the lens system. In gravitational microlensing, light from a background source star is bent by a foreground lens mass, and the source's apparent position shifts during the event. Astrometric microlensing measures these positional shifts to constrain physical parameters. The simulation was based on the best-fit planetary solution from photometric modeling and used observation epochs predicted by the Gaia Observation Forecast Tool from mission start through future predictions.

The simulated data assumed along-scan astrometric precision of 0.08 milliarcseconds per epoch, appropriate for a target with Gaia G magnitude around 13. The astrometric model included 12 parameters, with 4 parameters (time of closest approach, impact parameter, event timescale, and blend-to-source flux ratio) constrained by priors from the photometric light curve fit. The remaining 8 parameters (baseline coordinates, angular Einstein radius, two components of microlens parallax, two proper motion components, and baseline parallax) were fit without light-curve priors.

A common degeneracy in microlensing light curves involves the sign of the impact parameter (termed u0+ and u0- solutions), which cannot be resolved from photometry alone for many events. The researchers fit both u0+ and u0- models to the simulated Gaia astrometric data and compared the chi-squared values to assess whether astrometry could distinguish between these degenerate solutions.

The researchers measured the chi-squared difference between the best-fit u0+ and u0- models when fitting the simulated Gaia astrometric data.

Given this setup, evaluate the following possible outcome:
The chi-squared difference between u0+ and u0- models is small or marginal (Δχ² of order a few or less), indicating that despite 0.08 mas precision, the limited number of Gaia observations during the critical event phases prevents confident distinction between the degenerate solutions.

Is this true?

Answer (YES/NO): NO